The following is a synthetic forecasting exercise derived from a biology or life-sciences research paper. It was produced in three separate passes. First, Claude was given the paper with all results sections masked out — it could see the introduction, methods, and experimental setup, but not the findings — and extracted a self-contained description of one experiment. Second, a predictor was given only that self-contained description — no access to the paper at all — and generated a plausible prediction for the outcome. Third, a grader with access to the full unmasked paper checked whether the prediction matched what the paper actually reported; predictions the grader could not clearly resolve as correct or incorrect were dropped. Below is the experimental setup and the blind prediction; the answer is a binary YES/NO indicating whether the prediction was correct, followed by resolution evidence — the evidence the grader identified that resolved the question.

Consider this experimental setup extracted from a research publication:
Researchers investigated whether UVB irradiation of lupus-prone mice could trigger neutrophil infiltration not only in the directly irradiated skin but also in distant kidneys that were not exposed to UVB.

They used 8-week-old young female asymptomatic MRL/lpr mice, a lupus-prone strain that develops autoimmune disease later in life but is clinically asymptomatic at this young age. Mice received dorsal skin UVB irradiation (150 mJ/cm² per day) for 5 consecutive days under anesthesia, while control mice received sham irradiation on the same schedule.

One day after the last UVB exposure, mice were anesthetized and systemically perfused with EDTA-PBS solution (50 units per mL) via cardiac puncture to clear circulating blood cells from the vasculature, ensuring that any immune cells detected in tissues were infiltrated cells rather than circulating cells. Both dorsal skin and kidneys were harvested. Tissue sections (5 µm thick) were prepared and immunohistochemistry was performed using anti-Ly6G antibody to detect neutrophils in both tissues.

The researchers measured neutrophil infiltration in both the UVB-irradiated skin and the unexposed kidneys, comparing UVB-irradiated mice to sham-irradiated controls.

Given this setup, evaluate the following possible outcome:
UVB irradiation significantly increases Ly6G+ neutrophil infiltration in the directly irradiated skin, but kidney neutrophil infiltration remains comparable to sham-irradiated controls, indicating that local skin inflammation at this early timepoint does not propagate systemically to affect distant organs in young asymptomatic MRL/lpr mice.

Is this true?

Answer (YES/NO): NO